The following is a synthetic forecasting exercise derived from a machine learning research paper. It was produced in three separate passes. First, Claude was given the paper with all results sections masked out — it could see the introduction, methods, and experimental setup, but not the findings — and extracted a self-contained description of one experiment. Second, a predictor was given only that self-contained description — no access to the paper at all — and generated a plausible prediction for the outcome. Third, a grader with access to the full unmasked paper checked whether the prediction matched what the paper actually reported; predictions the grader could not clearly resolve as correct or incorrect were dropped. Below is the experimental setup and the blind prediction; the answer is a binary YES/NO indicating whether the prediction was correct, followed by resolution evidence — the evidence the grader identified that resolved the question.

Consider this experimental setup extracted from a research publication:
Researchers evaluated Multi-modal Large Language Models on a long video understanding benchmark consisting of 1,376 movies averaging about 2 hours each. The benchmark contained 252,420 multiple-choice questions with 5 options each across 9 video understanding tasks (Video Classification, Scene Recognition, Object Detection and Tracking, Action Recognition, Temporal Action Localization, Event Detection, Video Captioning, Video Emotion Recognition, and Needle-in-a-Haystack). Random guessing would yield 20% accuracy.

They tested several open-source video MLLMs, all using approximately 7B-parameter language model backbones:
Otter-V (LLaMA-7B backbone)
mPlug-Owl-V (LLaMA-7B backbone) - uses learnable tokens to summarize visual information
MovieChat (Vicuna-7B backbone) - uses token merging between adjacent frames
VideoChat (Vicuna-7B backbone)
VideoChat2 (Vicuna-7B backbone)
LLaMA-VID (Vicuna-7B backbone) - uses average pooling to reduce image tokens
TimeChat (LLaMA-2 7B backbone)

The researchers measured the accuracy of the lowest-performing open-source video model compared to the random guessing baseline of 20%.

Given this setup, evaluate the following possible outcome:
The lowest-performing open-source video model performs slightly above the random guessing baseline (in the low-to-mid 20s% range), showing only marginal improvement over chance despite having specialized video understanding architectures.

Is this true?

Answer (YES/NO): YES